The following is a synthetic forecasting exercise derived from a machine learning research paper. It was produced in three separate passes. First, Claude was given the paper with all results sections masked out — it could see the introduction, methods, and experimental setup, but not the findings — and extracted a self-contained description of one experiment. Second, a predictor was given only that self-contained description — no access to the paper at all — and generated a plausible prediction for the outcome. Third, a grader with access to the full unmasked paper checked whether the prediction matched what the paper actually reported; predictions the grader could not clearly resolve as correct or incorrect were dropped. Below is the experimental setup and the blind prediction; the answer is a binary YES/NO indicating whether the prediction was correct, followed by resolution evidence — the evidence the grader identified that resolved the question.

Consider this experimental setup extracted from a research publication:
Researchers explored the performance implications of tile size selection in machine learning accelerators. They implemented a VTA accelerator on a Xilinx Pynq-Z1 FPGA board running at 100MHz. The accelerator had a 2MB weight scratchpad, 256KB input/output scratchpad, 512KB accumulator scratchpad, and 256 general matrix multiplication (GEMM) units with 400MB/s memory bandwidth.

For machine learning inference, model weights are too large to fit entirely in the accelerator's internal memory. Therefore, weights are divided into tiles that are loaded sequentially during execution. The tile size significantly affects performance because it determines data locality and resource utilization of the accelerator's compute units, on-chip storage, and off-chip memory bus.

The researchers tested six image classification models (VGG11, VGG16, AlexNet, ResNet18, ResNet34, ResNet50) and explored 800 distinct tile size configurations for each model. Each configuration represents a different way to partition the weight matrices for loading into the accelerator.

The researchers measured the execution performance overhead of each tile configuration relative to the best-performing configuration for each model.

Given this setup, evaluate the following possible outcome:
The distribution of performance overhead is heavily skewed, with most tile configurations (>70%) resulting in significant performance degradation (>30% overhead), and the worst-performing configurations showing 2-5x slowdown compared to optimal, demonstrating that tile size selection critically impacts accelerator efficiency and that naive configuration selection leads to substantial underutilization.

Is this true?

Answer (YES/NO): NO